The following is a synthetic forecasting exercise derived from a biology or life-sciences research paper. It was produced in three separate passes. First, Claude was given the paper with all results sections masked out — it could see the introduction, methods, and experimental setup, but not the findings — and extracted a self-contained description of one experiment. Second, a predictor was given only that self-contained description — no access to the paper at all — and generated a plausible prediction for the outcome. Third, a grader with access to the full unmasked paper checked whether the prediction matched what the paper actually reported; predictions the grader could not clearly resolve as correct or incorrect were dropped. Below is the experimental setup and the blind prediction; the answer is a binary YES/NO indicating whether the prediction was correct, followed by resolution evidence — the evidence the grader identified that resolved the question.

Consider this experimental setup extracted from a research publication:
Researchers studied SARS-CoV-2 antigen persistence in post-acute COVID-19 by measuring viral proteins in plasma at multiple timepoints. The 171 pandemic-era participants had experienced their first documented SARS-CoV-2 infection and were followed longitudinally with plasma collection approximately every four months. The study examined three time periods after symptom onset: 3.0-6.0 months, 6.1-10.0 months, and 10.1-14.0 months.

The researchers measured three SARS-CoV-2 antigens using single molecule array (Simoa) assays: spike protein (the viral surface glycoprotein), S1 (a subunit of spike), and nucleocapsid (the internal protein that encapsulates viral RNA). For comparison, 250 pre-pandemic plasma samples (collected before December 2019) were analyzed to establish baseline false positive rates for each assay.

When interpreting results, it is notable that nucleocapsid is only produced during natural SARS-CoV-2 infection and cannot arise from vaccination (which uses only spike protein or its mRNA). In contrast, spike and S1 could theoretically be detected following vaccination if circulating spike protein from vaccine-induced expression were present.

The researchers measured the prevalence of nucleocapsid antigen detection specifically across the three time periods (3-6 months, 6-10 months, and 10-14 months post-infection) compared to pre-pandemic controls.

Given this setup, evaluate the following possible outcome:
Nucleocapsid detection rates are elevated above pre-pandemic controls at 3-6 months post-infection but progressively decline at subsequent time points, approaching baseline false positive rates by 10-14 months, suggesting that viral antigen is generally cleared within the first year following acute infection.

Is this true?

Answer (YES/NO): YES